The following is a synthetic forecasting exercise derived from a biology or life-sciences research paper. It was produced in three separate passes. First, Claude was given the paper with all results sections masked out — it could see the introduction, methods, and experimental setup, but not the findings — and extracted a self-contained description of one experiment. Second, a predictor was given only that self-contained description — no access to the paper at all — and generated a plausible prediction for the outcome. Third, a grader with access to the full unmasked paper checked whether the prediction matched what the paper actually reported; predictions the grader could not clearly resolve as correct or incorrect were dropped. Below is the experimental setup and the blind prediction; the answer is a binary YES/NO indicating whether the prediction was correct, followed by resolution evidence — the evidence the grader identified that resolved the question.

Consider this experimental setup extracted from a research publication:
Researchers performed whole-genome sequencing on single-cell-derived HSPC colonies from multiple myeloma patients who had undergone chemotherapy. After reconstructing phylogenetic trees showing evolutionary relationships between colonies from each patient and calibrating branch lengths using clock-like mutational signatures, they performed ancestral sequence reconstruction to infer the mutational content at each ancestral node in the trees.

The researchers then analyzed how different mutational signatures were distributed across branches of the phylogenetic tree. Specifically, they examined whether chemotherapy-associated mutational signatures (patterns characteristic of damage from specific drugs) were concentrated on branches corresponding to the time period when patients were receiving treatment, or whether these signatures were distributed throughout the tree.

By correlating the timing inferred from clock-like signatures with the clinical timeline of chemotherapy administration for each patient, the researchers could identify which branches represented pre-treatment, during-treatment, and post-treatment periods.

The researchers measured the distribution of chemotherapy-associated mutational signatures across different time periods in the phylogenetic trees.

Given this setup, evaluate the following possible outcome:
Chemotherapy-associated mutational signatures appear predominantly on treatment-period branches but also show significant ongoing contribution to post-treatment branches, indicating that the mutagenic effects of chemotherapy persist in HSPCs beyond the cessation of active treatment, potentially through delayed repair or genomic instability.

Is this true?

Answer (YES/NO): NO